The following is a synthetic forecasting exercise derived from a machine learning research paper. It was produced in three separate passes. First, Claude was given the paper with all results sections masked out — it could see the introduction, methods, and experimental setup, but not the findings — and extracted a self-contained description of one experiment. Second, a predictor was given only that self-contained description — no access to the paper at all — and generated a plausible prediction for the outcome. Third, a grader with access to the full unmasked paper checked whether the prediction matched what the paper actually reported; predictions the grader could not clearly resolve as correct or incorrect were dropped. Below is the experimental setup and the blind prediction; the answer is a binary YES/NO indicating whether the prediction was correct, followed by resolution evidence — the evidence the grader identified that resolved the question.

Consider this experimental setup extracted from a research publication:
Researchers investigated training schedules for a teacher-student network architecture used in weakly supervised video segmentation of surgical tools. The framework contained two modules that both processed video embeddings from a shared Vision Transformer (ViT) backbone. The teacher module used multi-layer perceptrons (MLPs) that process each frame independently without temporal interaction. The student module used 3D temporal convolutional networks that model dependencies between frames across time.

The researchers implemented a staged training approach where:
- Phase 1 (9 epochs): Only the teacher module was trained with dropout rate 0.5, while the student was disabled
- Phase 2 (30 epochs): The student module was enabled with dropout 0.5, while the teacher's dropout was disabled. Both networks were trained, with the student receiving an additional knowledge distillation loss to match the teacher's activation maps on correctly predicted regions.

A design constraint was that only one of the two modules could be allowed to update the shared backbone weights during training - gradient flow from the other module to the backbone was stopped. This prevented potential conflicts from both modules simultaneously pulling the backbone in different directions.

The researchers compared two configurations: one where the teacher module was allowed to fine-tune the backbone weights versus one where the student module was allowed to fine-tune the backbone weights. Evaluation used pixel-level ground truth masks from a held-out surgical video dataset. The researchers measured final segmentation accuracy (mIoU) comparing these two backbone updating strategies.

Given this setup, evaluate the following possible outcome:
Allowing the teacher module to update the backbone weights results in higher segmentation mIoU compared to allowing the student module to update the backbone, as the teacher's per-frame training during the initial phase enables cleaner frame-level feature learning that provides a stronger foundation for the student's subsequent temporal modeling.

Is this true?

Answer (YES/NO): YES